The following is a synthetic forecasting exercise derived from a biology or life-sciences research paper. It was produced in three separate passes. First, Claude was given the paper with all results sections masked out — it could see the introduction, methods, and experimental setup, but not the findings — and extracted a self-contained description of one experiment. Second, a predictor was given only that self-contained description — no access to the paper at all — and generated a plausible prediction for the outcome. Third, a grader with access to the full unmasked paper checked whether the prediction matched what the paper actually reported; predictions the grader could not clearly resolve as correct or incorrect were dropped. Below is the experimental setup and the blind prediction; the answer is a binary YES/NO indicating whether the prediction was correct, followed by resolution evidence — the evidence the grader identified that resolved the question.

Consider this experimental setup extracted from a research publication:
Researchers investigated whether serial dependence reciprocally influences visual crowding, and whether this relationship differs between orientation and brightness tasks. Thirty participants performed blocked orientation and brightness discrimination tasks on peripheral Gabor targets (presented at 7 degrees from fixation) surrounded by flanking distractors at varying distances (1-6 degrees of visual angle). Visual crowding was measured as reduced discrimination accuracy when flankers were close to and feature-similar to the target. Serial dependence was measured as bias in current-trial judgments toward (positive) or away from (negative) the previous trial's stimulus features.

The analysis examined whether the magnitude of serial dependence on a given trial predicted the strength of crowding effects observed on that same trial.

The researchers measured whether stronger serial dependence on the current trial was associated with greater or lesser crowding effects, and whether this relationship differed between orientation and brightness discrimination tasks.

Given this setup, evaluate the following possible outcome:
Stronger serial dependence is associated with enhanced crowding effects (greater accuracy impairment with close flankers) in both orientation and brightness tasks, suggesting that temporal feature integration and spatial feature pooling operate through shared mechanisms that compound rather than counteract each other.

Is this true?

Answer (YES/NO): NO